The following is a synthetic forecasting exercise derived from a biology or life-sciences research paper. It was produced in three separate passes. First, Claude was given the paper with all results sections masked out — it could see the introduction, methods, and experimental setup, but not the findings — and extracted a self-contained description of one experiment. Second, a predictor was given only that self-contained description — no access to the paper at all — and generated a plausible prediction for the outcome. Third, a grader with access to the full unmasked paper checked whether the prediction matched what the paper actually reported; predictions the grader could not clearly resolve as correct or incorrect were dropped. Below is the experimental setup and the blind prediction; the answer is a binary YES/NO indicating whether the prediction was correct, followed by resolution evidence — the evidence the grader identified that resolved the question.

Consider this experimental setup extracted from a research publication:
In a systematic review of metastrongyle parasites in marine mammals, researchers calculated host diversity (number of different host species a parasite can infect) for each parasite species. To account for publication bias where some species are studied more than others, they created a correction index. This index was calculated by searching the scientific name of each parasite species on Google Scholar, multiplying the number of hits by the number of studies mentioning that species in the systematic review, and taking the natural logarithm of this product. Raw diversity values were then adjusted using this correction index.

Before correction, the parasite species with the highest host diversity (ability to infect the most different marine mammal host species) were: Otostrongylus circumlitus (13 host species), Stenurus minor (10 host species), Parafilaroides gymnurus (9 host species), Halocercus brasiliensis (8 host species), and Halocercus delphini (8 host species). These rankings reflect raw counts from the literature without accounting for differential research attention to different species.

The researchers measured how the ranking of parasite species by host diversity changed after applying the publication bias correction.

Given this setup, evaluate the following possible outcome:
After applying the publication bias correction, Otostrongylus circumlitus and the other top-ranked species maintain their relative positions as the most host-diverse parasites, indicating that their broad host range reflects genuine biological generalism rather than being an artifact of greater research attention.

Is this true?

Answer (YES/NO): NO